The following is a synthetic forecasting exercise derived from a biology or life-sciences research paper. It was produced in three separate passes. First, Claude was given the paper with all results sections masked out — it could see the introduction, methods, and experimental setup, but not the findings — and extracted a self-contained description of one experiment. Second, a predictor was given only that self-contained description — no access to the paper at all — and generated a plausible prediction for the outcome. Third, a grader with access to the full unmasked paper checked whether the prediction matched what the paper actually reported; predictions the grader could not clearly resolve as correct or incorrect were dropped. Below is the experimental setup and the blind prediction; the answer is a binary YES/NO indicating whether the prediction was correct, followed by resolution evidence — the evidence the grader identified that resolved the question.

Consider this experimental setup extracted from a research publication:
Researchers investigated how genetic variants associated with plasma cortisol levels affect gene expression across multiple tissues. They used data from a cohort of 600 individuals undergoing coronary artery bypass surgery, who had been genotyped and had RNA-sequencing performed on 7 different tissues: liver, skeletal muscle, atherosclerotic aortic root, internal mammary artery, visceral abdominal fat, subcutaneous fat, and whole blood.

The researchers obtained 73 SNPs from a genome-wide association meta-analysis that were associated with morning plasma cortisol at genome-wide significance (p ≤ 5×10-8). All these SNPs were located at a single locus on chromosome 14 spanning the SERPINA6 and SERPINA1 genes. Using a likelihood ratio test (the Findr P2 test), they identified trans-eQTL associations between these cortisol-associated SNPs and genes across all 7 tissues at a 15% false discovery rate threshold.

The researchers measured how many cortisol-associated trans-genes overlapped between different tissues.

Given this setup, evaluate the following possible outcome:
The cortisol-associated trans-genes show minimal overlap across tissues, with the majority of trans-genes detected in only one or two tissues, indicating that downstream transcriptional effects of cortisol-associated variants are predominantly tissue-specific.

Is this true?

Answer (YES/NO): YES